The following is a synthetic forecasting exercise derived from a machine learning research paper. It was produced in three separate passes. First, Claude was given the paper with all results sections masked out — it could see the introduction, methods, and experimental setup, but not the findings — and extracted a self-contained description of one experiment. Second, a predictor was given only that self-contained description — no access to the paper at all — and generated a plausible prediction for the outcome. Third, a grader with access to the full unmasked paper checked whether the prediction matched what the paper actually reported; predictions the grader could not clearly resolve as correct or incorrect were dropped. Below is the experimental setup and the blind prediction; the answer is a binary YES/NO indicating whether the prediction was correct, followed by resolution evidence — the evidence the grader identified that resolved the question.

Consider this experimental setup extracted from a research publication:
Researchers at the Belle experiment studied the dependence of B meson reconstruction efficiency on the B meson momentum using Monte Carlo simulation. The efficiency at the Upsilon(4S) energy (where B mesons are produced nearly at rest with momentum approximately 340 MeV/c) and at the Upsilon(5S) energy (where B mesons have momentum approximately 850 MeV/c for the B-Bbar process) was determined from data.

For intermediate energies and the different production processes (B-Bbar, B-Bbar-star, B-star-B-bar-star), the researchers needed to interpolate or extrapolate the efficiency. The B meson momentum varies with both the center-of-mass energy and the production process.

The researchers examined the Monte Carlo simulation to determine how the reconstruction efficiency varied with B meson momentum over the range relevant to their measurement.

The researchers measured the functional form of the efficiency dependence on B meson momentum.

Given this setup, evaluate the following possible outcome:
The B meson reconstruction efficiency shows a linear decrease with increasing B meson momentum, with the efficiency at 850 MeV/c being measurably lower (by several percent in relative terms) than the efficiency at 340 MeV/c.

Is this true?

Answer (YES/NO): NO